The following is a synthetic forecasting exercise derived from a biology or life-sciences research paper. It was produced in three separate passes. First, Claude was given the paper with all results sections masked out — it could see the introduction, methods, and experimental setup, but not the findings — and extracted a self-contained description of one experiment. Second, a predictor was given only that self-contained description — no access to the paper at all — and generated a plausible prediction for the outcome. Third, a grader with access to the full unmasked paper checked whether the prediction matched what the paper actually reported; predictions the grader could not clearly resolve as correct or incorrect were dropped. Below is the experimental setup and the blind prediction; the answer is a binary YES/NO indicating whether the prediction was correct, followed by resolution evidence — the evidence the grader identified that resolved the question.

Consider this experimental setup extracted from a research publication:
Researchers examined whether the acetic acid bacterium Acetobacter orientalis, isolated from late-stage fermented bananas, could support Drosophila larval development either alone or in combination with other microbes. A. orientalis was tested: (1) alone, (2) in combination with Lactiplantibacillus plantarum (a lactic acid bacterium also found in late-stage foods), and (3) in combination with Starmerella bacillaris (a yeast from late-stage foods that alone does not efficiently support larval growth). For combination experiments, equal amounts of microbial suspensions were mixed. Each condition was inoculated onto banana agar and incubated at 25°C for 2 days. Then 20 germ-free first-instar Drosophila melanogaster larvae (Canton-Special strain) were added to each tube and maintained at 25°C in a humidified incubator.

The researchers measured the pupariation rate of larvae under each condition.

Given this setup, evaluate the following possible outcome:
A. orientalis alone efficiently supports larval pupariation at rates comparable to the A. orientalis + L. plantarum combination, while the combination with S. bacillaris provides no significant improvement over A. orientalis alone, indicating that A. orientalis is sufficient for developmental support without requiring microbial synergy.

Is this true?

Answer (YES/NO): NO